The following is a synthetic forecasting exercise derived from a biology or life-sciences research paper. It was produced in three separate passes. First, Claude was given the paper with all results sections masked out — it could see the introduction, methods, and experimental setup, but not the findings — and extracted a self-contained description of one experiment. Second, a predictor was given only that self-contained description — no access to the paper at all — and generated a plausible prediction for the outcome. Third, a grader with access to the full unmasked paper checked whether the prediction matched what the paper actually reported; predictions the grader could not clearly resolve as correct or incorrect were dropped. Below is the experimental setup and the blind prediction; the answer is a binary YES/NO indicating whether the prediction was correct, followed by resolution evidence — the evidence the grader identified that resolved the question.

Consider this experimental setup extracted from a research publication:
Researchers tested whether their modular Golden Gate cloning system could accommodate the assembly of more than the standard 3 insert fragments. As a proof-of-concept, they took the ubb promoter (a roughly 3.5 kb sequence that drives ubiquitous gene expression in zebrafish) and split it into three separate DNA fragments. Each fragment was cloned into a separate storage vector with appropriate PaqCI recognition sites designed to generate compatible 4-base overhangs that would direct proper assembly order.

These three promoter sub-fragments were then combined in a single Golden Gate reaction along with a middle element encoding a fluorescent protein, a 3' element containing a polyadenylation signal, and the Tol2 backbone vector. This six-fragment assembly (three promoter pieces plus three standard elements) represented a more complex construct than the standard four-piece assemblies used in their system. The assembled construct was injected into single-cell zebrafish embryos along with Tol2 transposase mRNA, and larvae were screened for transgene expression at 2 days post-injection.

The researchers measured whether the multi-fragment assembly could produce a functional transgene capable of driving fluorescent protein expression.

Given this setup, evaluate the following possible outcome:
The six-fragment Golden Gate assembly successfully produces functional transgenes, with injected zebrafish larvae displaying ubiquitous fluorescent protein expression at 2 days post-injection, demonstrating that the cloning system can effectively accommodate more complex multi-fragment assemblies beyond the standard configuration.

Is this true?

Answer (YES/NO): YES